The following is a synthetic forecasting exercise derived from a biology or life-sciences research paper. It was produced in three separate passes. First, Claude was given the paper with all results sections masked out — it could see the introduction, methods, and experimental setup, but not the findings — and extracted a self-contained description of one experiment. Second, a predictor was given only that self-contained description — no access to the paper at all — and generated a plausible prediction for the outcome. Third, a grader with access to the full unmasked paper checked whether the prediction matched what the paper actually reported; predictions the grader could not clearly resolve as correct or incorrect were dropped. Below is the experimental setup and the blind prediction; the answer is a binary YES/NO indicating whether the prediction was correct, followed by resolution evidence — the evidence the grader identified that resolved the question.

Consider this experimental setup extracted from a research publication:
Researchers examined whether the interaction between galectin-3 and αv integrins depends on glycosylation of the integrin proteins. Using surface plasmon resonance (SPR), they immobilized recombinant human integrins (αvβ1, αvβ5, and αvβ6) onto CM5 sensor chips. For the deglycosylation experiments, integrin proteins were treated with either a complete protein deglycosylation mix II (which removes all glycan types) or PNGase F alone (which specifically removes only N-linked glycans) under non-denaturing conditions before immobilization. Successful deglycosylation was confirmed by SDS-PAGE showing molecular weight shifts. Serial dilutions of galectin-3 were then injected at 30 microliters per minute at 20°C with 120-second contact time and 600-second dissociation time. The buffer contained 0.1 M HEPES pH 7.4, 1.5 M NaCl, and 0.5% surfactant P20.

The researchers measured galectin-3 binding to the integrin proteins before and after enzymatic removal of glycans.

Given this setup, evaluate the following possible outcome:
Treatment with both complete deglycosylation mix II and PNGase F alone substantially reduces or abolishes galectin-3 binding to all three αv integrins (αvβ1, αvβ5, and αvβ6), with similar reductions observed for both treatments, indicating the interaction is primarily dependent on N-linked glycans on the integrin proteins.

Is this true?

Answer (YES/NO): NO